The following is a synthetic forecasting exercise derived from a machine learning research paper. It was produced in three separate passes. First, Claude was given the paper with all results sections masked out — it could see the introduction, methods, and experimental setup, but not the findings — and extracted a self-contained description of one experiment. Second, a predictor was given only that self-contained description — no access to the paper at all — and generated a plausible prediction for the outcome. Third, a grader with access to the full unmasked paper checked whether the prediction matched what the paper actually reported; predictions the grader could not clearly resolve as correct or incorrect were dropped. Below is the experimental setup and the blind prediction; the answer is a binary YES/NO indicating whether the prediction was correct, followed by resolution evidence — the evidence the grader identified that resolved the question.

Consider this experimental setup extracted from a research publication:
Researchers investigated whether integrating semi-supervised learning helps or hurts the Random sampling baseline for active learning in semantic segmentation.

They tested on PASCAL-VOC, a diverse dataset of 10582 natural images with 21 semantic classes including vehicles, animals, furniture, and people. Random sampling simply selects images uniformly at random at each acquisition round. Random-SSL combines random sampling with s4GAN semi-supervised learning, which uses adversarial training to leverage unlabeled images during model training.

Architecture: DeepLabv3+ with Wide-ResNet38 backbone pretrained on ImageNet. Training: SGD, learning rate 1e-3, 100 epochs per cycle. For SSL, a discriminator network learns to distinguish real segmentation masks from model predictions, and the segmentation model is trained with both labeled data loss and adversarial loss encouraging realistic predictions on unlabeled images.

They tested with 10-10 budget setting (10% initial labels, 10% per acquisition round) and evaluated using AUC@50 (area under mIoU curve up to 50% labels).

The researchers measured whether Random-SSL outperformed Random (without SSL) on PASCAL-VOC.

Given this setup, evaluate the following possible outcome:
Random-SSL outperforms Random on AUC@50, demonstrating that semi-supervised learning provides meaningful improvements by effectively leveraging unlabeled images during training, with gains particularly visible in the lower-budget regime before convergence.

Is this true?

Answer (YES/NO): YES